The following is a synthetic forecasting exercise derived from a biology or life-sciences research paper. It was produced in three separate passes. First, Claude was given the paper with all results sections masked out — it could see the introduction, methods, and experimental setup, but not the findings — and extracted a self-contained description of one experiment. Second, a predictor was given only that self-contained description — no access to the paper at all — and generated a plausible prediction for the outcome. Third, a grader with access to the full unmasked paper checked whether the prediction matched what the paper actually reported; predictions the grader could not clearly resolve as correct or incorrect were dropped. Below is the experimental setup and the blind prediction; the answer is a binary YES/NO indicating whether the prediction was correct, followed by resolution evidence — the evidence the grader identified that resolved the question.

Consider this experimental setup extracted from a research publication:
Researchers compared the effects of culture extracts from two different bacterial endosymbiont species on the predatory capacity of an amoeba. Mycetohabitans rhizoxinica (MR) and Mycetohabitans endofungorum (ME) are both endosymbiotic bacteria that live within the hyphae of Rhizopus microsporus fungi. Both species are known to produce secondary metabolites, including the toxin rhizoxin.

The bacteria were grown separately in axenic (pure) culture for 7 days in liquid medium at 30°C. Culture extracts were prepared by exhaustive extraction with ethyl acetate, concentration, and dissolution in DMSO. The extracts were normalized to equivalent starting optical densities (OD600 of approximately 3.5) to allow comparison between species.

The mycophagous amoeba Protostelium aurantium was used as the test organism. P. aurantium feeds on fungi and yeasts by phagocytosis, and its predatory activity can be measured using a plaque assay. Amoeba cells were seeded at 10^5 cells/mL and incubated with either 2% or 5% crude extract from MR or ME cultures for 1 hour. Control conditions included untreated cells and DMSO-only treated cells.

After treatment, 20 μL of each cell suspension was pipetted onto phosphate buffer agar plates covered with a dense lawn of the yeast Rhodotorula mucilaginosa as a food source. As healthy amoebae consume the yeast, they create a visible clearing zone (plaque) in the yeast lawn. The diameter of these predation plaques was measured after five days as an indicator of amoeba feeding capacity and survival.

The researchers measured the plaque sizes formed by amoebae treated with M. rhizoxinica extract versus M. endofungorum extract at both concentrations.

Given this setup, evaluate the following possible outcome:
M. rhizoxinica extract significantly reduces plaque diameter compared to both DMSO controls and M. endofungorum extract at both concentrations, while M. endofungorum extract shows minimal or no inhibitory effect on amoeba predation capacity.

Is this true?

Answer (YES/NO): NO